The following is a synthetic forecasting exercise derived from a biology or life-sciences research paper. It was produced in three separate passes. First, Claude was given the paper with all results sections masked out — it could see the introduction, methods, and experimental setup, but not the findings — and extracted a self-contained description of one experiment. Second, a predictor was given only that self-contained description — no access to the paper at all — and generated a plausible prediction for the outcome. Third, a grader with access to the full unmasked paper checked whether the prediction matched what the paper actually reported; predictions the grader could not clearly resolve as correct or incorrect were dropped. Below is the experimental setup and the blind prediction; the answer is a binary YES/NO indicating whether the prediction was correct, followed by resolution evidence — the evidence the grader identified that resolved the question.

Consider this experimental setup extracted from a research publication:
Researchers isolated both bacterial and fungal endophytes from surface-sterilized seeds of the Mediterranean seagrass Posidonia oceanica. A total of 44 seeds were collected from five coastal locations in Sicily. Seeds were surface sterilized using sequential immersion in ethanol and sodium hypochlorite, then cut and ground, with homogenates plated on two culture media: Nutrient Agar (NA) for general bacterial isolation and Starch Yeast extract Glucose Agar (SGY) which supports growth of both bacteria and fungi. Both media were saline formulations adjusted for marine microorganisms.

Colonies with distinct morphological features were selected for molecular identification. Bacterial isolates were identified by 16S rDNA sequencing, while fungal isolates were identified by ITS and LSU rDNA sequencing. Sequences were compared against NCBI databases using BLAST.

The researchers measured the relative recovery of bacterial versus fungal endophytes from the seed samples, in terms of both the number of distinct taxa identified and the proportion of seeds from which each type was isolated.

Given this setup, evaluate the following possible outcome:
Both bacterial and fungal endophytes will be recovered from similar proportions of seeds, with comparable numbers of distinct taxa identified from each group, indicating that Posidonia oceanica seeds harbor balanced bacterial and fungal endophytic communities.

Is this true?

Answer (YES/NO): NO